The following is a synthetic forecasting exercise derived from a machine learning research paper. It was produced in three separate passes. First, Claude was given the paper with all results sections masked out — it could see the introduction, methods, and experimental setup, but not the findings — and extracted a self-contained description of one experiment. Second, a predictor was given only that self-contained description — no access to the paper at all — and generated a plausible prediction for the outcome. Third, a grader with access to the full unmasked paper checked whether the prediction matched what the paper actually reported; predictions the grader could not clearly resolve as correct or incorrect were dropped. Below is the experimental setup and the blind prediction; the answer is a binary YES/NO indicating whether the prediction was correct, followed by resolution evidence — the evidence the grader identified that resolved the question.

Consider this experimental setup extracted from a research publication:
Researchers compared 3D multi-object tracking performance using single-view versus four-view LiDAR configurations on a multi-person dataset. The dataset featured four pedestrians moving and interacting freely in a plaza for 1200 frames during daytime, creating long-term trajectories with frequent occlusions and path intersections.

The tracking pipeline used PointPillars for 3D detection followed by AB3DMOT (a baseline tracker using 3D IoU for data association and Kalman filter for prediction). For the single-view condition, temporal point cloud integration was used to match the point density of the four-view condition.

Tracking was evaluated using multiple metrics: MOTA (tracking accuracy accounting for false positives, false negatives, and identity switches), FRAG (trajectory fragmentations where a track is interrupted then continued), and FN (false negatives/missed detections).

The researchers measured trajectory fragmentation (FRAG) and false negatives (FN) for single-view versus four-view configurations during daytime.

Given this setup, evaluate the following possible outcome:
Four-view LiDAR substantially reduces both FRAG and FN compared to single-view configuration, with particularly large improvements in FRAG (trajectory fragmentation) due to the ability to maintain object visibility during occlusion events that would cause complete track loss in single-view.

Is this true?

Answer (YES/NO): NO